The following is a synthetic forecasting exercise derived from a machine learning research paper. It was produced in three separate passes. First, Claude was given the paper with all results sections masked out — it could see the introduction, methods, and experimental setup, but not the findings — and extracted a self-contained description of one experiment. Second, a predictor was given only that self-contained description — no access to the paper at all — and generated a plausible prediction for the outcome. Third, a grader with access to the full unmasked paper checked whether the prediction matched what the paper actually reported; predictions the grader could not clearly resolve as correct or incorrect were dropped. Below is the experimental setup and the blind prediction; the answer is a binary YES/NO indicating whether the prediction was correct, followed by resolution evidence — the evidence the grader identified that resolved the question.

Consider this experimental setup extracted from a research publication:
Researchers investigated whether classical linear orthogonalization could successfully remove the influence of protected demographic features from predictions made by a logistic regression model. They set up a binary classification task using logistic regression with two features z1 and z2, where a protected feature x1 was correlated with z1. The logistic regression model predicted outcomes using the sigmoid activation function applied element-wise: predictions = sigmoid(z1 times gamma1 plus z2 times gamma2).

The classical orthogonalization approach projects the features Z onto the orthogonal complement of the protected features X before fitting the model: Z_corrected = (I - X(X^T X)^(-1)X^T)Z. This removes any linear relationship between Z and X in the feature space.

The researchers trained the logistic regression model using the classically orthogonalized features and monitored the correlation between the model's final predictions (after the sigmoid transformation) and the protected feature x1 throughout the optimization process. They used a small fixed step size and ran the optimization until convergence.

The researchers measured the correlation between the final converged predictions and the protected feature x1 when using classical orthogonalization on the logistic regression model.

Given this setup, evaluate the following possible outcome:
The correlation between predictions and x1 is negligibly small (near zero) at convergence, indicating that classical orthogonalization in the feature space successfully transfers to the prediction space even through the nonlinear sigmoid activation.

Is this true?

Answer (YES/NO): NO